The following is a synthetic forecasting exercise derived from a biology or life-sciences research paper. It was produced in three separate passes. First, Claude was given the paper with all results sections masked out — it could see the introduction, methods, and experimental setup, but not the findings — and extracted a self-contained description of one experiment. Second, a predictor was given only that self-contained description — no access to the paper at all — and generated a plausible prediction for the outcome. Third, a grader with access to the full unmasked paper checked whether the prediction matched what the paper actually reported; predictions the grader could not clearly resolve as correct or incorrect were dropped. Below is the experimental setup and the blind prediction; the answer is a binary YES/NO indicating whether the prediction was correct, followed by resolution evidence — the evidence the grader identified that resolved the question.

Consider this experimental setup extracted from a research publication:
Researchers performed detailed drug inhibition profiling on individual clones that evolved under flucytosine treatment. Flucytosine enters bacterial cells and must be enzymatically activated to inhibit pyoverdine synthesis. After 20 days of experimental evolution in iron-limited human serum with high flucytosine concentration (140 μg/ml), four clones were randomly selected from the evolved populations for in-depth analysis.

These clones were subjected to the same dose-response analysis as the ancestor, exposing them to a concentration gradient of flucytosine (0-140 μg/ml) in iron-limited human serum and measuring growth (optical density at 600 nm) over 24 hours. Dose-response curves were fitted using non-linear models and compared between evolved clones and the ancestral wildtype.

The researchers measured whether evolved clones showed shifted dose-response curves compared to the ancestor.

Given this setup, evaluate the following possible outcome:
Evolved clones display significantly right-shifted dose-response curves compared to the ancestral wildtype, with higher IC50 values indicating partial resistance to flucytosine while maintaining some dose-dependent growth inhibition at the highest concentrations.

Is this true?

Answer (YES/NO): NO